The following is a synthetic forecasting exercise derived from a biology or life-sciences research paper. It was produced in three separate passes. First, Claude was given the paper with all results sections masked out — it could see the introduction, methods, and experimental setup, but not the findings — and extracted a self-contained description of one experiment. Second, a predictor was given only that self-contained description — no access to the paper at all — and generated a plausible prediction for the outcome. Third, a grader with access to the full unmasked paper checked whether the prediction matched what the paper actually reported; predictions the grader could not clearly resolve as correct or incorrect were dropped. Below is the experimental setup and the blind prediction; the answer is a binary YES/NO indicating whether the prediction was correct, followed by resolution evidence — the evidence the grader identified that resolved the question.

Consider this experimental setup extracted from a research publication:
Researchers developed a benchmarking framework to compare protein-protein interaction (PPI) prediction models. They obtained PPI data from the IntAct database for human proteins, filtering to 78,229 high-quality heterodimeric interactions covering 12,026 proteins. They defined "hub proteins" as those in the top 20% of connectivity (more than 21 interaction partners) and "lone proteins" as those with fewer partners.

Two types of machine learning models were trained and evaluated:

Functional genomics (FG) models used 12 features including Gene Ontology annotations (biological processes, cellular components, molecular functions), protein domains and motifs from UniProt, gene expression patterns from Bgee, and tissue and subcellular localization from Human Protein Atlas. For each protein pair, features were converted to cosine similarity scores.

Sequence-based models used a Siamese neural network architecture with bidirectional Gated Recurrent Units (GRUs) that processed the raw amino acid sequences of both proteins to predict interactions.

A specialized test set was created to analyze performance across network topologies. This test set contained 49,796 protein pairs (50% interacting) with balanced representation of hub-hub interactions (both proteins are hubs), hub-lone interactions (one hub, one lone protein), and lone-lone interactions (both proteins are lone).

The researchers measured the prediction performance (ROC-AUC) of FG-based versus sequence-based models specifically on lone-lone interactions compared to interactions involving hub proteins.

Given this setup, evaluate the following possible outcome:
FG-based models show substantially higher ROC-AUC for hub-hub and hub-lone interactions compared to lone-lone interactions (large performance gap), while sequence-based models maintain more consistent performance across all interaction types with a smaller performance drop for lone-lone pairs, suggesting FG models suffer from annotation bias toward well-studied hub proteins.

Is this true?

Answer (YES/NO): NO